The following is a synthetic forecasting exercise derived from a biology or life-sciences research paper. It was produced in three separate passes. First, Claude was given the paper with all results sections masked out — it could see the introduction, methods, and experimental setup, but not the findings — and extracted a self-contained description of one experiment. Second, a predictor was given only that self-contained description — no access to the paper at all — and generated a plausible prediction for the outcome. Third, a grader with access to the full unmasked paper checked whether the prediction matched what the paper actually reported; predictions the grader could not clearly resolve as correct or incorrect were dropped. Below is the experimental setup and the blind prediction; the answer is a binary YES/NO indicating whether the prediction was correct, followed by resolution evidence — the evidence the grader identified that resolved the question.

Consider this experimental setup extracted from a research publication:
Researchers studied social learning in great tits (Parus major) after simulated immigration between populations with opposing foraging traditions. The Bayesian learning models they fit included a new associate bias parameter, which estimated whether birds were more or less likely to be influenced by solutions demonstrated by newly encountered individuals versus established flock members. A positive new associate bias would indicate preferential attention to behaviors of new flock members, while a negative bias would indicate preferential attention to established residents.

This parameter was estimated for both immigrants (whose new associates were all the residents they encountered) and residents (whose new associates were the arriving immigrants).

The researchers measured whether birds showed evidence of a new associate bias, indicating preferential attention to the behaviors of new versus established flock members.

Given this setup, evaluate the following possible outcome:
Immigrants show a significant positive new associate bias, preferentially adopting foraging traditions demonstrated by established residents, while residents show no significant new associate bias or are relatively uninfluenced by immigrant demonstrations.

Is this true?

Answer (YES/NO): NO